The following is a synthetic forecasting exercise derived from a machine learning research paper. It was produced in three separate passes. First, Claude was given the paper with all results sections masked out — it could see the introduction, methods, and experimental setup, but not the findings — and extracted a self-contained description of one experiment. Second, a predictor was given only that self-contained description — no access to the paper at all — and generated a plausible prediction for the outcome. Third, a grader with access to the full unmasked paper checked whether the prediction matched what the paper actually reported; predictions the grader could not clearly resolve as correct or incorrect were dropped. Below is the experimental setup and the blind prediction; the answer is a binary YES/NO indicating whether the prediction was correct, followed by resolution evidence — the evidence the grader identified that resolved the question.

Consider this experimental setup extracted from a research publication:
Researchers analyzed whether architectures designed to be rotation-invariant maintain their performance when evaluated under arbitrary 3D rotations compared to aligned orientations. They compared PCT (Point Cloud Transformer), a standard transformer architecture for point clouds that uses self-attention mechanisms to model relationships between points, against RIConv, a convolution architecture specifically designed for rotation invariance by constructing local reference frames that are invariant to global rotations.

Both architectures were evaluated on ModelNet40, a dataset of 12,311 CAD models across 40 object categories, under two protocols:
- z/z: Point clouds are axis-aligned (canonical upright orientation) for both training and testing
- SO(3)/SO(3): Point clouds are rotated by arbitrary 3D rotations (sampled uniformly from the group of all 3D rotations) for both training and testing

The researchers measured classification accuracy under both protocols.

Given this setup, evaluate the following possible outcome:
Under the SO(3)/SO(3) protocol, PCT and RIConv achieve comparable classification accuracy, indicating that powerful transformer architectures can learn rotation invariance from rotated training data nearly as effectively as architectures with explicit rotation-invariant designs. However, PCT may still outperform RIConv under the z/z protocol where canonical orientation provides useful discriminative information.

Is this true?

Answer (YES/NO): NO